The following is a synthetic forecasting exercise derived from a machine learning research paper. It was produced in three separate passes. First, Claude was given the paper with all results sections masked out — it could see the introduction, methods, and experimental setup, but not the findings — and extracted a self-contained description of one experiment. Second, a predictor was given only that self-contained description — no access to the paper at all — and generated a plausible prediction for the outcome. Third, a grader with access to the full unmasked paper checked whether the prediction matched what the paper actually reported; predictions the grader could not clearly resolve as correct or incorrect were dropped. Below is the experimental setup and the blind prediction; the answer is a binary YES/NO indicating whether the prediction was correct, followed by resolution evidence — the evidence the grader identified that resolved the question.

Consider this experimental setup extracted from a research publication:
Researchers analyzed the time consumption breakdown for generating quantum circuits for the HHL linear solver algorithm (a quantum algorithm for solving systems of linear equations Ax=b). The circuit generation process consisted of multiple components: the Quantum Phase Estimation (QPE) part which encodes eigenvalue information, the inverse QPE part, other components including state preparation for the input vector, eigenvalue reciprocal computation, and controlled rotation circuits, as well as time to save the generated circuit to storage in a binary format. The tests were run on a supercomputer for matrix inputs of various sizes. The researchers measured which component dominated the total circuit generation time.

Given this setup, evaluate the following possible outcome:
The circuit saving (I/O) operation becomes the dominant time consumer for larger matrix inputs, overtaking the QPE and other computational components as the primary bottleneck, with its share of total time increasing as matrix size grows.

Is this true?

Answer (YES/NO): NO